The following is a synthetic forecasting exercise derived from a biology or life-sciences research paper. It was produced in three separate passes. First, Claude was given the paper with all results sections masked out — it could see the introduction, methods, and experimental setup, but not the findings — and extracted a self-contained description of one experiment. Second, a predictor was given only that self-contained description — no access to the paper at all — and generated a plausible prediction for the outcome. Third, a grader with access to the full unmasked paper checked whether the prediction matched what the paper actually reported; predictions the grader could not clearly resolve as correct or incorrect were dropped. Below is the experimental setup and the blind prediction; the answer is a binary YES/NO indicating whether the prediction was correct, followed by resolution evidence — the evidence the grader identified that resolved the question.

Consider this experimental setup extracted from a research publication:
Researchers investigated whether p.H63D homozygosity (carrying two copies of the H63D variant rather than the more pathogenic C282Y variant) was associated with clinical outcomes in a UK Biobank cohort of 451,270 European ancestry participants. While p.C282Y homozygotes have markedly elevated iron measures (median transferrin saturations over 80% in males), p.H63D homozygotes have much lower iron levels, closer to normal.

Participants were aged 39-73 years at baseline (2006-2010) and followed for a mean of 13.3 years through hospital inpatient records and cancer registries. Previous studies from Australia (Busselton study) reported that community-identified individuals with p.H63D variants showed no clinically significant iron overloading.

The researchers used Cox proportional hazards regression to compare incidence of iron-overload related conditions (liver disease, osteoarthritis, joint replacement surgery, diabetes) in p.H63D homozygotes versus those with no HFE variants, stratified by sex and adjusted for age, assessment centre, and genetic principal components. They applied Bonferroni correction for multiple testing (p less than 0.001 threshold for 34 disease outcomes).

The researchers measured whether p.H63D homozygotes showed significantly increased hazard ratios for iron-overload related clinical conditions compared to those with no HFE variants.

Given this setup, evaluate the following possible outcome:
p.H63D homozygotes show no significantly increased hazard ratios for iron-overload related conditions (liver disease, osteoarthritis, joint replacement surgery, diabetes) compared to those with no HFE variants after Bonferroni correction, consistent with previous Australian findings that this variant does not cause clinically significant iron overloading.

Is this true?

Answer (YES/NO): YES